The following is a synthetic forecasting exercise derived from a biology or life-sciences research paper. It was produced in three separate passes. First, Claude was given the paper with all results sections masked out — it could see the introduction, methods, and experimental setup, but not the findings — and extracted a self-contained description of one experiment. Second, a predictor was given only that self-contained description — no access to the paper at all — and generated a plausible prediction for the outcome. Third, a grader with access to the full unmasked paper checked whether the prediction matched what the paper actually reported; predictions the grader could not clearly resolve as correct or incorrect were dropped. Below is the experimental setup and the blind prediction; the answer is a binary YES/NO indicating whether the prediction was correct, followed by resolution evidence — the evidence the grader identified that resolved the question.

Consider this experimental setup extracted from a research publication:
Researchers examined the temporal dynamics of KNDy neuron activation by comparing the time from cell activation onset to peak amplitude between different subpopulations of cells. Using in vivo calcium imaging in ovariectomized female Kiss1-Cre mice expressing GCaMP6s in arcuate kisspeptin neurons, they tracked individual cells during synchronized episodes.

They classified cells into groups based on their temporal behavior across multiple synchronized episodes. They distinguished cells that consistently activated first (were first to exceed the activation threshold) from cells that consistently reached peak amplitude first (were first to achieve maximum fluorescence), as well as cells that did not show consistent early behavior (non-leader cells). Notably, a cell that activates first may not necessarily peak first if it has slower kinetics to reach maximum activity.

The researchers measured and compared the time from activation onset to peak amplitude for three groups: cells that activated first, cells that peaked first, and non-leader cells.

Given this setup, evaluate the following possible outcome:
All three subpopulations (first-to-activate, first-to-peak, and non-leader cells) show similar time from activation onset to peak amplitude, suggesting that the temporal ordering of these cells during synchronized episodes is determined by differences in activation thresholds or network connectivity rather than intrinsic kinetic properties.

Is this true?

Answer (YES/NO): NO